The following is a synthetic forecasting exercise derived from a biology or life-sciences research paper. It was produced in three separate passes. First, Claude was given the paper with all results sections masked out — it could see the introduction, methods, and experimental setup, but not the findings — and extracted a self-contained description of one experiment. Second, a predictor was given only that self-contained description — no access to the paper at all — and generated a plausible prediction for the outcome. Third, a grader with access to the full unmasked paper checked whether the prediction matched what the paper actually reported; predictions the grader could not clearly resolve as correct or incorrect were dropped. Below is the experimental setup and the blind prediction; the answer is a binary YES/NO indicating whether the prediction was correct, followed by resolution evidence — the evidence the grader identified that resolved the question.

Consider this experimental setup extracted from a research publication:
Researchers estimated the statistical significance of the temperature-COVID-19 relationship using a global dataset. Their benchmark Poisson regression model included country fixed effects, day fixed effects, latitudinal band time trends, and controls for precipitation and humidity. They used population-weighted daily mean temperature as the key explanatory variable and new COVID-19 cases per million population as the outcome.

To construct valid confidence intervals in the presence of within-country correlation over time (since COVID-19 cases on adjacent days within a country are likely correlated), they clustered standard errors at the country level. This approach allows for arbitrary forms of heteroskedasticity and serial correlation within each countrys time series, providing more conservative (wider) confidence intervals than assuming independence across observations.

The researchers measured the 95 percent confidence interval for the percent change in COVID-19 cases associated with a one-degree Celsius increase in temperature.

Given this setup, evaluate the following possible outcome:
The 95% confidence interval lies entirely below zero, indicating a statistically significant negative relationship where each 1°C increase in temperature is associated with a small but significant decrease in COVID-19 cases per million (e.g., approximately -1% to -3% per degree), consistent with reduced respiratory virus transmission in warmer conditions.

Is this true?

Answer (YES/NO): NO